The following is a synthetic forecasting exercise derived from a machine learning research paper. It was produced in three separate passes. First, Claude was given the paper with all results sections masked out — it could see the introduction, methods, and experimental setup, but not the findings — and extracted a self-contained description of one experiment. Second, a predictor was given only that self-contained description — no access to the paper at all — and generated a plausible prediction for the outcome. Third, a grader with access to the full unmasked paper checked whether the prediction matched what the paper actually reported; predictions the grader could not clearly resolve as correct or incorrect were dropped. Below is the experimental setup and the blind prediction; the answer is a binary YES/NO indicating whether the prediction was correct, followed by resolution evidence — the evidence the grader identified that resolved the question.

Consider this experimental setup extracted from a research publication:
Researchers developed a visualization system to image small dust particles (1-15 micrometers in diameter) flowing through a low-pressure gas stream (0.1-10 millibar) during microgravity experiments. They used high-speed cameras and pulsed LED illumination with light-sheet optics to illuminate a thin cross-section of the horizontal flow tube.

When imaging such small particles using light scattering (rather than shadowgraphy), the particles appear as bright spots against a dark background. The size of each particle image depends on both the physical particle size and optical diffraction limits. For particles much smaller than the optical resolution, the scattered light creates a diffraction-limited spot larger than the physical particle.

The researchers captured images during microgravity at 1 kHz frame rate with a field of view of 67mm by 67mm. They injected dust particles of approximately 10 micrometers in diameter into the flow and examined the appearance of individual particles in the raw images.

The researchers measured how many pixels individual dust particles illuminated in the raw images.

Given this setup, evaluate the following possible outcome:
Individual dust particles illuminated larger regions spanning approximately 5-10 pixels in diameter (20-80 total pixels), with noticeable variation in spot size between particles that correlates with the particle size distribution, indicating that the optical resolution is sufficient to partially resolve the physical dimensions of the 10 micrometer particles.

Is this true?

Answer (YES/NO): NO